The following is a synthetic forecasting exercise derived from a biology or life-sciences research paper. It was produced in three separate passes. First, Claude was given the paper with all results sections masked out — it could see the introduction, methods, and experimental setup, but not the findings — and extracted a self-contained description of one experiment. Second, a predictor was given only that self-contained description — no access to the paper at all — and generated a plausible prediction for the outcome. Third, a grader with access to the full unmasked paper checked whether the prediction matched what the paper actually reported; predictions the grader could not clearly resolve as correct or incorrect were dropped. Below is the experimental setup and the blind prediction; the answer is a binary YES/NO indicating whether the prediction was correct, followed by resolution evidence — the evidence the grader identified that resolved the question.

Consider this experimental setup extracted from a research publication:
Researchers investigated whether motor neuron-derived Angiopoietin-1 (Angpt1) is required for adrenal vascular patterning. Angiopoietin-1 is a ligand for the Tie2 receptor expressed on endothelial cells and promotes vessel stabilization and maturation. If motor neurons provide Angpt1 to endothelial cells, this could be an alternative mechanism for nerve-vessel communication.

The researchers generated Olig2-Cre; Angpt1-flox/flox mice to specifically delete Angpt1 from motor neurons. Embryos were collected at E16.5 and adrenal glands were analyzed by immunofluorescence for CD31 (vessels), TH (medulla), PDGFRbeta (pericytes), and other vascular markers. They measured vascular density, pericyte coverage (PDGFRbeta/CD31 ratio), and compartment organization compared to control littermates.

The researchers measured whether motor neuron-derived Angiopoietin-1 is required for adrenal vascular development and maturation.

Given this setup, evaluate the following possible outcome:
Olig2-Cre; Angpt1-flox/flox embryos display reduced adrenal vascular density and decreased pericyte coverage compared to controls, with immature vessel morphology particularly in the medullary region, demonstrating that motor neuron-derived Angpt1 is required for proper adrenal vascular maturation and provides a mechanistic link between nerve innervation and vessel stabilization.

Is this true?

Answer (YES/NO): NO